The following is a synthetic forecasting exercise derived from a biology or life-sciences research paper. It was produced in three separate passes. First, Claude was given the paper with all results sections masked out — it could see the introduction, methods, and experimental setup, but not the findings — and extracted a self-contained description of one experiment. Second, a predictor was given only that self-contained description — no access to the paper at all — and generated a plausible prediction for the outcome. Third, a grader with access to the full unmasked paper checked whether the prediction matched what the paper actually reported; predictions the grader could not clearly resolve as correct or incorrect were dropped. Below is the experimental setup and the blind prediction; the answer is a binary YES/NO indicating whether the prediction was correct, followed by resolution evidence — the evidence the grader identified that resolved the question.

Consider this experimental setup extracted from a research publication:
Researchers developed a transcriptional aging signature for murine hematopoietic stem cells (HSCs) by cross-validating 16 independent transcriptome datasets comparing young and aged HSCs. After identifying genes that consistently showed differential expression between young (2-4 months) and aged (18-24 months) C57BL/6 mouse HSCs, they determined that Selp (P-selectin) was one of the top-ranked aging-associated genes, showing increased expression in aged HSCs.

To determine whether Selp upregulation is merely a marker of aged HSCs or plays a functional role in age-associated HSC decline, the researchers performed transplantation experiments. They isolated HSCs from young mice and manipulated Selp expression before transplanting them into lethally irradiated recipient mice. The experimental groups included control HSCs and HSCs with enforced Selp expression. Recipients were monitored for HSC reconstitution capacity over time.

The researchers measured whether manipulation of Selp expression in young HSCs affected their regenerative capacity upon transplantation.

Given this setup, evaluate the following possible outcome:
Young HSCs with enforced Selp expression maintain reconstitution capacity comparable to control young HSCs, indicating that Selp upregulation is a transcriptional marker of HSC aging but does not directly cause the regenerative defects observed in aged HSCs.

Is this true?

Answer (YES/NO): NO